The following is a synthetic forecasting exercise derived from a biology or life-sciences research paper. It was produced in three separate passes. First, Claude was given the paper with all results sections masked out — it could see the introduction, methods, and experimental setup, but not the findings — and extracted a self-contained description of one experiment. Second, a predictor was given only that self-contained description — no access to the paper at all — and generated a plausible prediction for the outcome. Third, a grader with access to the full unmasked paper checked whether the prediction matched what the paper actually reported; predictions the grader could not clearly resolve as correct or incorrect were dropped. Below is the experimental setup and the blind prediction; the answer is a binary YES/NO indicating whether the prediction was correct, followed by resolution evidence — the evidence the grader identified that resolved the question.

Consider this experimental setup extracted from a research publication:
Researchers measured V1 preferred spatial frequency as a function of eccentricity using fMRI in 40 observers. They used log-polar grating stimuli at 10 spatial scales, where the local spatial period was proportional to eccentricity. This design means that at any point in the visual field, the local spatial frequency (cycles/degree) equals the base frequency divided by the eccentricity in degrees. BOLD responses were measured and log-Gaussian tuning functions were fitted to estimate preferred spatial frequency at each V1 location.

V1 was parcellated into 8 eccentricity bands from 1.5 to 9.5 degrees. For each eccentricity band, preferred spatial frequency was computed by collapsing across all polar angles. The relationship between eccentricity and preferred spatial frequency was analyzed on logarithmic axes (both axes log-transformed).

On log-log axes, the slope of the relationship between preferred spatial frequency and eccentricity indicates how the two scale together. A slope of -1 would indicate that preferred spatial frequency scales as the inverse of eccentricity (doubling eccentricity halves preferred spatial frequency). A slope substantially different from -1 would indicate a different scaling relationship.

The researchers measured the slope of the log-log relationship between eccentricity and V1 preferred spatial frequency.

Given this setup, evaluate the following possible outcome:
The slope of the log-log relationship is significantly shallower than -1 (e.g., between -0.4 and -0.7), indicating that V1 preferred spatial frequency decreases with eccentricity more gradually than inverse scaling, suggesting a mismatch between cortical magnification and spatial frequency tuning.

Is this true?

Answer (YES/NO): NO